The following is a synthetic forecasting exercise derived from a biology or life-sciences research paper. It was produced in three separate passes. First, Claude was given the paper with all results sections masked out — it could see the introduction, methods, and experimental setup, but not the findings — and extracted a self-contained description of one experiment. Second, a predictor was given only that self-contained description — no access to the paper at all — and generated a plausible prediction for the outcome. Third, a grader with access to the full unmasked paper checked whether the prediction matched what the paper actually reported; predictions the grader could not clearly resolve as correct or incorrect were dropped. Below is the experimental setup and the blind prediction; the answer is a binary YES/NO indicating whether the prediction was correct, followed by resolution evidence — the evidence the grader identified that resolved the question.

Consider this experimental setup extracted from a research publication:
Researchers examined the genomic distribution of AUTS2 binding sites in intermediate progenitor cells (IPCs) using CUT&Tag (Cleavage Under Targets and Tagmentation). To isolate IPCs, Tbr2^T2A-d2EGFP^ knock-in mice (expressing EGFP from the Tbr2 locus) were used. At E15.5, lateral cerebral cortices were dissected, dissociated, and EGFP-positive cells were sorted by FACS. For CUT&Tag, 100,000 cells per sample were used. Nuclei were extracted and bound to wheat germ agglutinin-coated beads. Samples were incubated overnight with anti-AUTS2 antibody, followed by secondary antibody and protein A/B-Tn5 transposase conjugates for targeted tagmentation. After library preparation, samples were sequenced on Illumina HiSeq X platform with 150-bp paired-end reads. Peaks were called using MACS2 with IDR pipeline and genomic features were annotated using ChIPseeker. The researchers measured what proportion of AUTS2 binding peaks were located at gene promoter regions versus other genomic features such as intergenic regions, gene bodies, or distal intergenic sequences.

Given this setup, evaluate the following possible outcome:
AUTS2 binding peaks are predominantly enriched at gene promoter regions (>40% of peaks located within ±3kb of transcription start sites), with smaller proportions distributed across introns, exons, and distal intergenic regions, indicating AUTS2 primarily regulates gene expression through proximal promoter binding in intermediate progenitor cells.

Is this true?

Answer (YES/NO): YES